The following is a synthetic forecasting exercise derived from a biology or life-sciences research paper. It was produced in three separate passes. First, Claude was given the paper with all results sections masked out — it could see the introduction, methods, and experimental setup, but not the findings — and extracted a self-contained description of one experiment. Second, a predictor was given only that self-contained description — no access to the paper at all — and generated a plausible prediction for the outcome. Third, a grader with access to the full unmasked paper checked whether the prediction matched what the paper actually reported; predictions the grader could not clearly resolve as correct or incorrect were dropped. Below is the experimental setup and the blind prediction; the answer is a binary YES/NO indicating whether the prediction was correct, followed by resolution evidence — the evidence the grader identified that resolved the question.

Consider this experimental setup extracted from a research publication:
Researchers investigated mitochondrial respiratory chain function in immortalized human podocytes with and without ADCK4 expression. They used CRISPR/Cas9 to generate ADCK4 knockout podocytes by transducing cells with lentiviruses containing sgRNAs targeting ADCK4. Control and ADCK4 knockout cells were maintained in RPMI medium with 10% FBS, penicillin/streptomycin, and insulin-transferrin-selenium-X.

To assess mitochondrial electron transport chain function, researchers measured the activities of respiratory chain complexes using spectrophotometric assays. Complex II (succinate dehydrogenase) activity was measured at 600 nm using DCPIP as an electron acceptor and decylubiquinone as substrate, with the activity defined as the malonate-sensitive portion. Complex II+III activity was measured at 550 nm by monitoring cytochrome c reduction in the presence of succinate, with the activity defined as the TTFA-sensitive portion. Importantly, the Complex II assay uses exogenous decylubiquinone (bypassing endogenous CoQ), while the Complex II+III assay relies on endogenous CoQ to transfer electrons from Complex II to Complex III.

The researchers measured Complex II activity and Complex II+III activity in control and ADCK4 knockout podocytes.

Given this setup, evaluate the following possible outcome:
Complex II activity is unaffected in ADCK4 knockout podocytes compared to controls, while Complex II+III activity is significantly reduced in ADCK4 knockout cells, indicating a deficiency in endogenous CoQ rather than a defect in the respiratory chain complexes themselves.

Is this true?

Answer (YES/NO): NO